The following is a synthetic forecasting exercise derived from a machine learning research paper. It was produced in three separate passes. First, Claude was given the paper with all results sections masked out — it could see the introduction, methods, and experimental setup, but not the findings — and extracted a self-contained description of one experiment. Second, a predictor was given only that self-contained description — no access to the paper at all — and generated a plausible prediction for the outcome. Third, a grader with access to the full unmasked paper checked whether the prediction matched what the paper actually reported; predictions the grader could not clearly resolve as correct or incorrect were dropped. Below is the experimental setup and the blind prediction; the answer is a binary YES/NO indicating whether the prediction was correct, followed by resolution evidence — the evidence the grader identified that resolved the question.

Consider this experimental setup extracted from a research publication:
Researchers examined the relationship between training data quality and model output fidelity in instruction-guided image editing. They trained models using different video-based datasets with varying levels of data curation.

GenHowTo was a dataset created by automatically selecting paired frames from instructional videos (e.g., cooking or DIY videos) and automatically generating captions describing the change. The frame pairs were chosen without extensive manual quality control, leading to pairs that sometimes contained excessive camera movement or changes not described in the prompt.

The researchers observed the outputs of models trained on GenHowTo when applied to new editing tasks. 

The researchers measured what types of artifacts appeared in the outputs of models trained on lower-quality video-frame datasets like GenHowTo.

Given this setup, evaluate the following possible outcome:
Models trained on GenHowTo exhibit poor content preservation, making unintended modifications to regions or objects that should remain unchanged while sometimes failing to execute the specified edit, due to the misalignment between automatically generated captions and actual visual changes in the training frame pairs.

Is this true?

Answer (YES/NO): NO